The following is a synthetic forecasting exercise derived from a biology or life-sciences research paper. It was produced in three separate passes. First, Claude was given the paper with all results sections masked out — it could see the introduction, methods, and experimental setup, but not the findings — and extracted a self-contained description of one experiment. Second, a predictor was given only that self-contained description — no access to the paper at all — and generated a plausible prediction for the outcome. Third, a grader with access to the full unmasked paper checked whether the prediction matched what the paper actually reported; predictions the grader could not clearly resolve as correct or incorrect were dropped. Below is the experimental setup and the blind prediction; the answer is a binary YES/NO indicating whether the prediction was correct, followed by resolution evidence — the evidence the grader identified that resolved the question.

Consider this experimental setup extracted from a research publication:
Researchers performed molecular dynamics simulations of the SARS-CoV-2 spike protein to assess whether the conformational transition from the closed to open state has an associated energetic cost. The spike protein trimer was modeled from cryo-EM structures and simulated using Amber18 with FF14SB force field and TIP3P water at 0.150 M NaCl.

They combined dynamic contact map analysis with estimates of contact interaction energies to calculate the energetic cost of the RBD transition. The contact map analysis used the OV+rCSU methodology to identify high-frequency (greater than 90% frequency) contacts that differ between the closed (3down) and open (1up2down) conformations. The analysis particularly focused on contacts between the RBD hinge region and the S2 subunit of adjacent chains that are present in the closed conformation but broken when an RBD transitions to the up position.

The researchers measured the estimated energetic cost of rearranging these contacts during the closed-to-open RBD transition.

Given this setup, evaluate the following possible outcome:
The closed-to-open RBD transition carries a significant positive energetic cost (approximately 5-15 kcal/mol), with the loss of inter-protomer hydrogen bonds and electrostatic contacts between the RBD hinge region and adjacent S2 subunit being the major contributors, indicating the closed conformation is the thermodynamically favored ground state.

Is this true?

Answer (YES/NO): YES